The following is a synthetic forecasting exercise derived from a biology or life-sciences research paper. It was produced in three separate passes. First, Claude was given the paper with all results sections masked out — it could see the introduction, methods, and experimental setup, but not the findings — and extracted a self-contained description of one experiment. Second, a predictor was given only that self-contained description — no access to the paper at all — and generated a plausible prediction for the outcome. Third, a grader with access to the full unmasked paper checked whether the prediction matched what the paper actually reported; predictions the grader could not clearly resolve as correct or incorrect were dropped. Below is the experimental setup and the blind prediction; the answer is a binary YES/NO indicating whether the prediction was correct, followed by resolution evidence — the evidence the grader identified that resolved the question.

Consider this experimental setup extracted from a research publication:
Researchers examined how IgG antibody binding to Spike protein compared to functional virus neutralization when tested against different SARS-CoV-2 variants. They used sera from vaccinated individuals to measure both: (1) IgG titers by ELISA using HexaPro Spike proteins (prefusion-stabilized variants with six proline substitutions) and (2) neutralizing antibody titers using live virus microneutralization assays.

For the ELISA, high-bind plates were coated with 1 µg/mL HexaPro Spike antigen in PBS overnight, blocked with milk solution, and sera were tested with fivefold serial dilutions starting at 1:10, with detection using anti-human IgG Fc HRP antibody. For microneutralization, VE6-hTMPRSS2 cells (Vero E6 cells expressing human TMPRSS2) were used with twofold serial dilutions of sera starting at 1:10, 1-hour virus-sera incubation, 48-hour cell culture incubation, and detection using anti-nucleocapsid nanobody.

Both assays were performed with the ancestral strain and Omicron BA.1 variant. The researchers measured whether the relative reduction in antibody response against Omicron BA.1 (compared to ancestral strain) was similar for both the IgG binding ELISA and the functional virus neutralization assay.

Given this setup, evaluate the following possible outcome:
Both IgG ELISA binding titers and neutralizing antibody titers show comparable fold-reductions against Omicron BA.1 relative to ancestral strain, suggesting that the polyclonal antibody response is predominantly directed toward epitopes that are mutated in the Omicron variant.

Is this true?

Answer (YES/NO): NO